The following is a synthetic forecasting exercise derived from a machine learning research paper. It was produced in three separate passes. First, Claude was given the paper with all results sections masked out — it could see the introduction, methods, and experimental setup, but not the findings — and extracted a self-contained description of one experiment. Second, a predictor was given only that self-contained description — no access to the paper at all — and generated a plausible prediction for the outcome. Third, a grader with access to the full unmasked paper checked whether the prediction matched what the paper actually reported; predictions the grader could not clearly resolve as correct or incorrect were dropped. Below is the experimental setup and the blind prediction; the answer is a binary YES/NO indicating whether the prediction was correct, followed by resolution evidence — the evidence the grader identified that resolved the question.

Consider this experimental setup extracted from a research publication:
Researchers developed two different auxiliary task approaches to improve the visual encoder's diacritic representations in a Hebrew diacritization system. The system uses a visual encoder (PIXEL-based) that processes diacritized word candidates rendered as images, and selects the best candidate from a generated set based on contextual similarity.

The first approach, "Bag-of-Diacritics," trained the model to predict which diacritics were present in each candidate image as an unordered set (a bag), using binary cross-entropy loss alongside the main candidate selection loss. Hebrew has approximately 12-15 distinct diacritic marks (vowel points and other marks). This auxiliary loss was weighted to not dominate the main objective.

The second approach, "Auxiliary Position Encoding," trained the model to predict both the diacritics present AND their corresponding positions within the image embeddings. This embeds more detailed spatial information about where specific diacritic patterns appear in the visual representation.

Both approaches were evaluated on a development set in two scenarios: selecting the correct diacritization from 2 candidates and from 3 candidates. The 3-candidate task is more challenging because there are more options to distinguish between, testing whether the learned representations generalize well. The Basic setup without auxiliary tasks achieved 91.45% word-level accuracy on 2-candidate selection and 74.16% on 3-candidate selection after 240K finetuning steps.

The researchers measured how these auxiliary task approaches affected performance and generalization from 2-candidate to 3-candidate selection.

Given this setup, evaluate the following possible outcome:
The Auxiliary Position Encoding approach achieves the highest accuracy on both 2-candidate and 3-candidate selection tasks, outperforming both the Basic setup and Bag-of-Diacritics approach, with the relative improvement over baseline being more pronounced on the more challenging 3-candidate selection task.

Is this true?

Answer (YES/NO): NO